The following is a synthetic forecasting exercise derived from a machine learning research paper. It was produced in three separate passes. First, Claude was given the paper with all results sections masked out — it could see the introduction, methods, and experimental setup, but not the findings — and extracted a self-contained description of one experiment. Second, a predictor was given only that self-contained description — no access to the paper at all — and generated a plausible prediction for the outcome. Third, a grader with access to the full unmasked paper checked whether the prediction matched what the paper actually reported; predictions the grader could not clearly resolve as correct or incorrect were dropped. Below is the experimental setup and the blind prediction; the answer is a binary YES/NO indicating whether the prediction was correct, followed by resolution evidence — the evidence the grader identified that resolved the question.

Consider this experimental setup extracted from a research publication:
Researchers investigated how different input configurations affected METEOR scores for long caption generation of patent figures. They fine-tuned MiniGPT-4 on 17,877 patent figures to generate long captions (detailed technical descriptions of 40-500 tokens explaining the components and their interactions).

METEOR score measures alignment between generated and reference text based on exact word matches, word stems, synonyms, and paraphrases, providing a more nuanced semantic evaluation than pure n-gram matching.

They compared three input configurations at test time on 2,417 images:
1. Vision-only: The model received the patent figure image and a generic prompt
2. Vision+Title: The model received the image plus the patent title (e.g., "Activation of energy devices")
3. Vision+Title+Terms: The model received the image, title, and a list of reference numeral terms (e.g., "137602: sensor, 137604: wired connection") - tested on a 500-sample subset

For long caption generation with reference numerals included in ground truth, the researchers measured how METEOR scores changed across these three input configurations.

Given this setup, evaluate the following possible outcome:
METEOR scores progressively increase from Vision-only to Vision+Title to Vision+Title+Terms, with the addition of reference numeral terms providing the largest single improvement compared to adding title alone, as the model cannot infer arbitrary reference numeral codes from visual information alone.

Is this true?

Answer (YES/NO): NO